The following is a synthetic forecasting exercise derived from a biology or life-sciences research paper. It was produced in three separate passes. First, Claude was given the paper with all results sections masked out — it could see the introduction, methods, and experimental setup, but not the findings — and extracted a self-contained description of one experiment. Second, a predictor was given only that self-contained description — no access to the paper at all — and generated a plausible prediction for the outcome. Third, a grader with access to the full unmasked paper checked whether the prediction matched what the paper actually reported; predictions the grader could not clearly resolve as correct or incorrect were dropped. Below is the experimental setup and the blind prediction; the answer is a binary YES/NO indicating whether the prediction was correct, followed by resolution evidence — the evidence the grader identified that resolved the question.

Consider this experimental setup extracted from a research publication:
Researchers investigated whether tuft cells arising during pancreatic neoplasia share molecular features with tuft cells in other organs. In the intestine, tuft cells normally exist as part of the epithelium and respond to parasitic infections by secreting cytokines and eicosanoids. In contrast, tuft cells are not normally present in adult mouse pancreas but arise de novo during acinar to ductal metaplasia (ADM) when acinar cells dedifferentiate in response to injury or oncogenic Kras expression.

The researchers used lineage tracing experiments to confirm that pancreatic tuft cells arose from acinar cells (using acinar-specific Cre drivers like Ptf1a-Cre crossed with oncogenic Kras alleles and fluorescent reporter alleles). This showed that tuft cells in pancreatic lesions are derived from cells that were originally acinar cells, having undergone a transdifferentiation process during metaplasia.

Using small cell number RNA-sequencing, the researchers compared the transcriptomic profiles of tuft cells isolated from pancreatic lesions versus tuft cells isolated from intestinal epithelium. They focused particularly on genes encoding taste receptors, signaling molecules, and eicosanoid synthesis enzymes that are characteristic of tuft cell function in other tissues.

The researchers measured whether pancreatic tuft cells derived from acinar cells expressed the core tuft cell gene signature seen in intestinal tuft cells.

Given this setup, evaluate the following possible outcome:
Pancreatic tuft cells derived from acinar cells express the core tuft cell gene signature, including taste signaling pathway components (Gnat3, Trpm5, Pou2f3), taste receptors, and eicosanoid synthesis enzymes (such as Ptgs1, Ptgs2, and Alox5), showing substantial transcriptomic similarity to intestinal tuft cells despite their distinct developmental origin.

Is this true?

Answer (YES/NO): YES